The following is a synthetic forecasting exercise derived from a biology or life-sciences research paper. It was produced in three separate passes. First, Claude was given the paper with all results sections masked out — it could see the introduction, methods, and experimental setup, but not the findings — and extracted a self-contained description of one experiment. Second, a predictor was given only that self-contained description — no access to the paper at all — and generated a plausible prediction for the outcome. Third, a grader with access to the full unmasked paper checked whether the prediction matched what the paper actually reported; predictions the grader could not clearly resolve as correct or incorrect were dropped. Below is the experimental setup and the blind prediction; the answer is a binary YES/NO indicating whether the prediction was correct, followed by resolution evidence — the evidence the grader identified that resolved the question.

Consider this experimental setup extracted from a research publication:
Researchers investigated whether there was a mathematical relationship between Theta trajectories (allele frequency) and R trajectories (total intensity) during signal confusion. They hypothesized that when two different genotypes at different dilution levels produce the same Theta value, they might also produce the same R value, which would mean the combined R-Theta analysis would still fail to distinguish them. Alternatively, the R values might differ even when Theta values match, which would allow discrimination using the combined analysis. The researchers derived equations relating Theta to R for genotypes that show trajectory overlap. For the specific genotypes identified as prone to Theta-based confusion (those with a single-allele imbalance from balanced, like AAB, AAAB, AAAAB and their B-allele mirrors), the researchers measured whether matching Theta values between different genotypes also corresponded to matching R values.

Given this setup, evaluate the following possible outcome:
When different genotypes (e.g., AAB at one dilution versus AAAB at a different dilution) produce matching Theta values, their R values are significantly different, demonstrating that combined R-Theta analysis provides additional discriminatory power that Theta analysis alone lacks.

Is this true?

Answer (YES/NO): NO